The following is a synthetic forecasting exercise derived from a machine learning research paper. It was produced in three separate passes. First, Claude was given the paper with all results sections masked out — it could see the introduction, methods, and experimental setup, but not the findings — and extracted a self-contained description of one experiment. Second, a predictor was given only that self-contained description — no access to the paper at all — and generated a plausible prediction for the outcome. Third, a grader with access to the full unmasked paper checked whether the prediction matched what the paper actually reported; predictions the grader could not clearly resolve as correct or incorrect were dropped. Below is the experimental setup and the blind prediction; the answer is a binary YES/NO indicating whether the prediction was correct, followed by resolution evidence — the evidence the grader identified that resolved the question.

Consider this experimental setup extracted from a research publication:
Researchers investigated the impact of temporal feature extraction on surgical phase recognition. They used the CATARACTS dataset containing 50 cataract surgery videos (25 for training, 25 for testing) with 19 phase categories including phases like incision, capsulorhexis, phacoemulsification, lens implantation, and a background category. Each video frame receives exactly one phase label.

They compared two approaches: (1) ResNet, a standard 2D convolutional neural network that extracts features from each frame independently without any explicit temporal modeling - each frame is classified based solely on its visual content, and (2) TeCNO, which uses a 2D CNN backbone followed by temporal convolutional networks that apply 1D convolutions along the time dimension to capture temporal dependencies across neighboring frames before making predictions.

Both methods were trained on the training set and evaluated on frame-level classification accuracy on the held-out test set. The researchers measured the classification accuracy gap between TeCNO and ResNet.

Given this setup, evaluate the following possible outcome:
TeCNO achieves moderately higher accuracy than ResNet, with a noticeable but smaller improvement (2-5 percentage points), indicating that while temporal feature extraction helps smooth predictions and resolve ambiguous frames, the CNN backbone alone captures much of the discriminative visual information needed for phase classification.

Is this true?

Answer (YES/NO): YES